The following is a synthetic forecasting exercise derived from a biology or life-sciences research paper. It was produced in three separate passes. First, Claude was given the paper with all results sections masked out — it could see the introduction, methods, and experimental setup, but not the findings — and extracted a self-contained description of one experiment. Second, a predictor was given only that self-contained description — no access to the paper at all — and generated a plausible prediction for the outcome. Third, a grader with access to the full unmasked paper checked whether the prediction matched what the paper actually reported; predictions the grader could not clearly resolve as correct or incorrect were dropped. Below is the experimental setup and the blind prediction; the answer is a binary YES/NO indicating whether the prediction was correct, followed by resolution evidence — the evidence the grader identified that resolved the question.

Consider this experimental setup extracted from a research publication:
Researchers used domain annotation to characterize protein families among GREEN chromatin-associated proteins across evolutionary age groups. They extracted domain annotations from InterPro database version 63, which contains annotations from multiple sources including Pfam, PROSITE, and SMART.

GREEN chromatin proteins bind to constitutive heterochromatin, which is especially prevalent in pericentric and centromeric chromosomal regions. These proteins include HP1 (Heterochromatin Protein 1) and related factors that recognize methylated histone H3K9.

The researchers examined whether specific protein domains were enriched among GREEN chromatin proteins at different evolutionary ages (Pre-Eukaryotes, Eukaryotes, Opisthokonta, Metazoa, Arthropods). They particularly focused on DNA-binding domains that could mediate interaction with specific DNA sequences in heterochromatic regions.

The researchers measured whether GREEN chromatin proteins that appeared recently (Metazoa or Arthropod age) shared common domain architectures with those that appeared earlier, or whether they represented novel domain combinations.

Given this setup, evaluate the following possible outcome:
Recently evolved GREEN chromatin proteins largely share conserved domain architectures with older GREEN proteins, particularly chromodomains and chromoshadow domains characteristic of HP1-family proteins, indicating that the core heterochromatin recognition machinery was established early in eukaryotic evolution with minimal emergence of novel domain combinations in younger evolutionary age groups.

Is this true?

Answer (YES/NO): NO